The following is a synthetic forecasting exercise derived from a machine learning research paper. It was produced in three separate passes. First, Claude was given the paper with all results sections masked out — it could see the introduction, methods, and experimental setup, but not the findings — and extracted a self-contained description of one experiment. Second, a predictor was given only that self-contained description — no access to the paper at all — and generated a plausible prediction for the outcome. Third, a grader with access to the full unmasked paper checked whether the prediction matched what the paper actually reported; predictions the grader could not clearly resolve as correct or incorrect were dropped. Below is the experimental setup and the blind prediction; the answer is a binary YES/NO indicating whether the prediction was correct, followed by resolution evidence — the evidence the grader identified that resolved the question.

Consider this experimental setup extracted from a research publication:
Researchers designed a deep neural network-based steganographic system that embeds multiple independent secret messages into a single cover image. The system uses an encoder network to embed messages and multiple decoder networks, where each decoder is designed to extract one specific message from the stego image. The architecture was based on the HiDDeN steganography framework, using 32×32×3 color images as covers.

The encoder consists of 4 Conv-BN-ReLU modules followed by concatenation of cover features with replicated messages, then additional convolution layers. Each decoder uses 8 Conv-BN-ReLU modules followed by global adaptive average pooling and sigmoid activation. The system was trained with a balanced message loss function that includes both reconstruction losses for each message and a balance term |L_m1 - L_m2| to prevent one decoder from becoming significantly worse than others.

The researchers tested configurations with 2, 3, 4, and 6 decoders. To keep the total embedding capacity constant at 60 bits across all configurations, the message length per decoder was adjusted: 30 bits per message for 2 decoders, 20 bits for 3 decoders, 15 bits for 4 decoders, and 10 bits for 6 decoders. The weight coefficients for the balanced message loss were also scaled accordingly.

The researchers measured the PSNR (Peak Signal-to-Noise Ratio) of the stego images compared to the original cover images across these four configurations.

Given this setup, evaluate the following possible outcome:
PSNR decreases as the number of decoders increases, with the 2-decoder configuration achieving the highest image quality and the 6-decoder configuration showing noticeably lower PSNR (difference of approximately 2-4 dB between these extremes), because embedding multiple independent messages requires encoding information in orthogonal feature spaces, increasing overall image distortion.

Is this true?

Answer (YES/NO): NO